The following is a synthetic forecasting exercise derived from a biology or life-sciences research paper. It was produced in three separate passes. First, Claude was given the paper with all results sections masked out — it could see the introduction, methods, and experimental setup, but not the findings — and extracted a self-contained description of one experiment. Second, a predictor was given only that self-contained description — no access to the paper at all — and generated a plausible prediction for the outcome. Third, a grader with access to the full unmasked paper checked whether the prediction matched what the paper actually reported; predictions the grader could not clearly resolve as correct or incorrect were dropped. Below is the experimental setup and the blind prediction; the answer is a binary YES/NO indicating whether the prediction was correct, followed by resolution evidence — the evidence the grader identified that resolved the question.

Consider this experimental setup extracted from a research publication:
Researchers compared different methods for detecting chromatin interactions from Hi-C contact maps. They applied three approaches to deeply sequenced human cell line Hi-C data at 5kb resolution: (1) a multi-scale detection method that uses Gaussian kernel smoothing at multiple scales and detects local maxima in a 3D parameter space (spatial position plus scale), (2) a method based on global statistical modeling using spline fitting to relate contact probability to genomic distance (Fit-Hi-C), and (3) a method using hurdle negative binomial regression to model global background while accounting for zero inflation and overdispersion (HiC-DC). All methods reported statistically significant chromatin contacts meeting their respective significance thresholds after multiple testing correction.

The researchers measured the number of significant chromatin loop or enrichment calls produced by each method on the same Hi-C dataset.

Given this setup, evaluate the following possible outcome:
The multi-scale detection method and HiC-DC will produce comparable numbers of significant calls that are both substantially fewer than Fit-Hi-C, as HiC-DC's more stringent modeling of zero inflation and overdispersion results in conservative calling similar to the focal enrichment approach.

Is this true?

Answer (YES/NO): NO